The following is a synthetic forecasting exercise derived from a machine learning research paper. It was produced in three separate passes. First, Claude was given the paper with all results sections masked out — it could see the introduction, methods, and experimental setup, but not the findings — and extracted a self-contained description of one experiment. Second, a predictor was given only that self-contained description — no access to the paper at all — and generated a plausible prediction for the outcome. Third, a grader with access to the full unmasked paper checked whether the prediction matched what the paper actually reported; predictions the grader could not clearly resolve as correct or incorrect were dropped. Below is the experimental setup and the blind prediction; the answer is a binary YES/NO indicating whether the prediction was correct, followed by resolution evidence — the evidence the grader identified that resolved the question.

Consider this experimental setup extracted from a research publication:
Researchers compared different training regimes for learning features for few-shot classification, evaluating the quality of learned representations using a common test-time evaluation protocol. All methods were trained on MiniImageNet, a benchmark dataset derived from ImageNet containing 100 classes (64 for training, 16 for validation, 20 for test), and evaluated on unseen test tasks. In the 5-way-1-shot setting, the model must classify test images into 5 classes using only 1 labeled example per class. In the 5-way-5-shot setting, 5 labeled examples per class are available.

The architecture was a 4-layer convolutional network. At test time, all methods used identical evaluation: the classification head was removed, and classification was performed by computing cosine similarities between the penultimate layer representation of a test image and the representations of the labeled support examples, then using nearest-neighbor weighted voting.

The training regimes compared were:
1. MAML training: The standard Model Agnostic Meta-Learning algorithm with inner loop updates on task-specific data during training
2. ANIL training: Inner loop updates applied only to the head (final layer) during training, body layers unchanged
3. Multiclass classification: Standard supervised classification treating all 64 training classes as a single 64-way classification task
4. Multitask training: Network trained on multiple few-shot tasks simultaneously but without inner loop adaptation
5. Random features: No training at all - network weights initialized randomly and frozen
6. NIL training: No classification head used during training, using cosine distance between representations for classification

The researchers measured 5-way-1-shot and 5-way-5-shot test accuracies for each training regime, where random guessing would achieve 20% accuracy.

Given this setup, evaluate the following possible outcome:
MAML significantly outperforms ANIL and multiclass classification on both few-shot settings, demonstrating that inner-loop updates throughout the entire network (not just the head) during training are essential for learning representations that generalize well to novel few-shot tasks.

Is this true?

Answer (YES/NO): NO